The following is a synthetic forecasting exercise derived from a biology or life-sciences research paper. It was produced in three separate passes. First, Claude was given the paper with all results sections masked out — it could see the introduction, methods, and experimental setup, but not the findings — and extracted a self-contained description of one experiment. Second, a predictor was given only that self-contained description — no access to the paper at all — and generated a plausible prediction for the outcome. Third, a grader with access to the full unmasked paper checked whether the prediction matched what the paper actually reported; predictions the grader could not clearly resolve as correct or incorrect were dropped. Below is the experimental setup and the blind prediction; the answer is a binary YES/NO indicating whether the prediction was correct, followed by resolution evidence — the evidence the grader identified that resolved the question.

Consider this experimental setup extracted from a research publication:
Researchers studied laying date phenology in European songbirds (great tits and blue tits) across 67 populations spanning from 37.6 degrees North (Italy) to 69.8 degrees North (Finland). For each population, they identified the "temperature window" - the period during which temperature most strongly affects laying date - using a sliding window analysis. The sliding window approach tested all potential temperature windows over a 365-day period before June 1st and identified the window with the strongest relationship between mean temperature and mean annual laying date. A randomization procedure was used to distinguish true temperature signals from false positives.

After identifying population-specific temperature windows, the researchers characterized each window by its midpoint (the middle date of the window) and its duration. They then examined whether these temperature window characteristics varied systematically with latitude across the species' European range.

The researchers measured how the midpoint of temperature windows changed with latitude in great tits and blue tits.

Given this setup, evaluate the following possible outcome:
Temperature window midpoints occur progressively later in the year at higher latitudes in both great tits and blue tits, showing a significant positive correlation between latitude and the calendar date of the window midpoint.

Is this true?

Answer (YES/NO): YES